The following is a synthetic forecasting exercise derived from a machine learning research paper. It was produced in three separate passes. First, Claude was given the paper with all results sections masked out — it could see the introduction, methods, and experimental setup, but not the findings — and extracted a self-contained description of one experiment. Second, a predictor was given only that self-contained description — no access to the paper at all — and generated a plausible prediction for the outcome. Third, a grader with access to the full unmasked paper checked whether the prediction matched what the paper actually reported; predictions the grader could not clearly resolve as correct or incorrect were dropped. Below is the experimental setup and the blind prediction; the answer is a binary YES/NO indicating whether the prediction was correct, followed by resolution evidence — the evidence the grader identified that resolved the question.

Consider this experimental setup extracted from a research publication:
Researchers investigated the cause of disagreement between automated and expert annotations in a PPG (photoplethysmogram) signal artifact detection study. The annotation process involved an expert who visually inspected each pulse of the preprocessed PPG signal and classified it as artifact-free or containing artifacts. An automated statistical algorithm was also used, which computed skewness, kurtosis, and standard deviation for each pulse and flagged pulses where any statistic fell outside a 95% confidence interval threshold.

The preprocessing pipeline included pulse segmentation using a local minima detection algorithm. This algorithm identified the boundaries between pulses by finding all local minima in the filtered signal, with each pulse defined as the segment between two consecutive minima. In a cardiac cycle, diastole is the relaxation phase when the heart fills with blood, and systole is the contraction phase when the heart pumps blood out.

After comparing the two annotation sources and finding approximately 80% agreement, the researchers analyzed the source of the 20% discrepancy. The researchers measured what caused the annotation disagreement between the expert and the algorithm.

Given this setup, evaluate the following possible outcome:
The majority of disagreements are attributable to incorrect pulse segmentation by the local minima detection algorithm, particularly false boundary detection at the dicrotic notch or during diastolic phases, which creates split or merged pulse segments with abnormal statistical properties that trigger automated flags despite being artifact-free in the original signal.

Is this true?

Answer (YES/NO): NO